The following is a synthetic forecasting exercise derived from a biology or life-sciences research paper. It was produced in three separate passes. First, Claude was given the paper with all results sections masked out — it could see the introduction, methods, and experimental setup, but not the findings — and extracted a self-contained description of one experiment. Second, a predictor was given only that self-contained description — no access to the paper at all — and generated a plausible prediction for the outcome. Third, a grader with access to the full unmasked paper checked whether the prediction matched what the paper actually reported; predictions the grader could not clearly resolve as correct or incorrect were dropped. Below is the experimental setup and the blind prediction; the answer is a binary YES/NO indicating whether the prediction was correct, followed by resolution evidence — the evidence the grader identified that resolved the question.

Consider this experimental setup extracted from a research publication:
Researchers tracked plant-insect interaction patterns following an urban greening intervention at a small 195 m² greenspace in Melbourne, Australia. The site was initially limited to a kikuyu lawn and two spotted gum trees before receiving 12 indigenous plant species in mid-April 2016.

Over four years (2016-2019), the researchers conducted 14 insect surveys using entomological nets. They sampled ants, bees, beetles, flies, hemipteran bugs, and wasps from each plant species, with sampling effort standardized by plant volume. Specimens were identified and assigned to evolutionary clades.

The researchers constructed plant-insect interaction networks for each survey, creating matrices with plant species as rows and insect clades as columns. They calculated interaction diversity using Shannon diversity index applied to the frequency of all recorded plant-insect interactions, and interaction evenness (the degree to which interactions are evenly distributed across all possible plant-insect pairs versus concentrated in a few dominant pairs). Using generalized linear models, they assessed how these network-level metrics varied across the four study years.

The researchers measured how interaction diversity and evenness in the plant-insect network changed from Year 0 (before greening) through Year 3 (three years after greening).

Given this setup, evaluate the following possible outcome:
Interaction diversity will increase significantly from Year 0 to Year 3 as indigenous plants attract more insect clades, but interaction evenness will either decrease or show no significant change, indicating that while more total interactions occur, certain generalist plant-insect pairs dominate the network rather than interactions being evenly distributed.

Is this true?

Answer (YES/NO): YES